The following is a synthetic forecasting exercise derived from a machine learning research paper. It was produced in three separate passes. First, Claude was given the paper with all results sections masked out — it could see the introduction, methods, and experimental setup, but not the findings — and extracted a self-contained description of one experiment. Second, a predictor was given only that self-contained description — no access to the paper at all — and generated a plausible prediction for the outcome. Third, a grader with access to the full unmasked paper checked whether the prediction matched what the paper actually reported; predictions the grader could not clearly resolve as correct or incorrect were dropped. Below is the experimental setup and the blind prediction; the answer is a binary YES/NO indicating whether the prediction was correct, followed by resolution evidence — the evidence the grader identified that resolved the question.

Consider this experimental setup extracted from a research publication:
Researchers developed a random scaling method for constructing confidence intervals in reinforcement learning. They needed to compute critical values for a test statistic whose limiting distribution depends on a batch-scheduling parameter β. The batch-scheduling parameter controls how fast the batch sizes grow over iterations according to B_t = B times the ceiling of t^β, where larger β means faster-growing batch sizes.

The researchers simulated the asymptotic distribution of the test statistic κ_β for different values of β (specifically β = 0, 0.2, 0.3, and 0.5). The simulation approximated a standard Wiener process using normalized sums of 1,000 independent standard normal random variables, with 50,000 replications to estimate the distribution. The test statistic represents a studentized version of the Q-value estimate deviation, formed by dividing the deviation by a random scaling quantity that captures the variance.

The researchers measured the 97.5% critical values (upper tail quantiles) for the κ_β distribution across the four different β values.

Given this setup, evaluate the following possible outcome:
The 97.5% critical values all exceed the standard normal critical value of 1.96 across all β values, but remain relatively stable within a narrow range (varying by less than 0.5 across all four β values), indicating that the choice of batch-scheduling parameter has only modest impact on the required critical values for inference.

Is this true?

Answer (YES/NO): NO